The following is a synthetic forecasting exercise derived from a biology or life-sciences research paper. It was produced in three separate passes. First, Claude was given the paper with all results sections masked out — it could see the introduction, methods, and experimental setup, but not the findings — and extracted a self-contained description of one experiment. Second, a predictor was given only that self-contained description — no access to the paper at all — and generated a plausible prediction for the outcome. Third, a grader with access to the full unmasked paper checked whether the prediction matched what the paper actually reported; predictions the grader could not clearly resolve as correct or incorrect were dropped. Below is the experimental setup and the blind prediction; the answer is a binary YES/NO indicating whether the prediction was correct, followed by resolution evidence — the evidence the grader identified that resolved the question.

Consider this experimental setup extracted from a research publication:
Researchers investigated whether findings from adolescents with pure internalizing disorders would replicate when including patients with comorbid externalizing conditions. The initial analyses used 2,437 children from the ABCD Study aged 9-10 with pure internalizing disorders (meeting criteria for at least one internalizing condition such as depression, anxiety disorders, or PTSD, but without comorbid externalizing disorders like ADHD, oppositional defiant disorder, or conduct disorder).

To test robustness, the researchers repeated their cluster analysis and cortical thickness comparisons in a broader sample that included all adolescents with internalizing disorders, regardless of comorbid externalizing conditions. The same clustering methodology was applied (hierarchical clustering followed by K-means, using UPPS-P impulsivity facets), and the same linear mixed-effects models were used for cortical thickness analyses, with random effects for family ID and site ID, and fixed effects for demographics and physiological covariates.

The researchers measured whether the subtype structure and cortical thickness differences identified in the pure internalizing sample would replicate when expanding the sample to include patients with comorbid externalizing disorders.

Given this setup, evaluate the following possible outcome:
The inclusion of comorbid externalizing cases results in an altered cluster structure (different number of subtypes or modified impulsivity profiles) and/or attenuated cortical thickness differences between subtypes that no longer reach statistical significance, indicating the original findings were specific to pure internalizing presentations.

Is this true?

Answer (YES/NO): NO